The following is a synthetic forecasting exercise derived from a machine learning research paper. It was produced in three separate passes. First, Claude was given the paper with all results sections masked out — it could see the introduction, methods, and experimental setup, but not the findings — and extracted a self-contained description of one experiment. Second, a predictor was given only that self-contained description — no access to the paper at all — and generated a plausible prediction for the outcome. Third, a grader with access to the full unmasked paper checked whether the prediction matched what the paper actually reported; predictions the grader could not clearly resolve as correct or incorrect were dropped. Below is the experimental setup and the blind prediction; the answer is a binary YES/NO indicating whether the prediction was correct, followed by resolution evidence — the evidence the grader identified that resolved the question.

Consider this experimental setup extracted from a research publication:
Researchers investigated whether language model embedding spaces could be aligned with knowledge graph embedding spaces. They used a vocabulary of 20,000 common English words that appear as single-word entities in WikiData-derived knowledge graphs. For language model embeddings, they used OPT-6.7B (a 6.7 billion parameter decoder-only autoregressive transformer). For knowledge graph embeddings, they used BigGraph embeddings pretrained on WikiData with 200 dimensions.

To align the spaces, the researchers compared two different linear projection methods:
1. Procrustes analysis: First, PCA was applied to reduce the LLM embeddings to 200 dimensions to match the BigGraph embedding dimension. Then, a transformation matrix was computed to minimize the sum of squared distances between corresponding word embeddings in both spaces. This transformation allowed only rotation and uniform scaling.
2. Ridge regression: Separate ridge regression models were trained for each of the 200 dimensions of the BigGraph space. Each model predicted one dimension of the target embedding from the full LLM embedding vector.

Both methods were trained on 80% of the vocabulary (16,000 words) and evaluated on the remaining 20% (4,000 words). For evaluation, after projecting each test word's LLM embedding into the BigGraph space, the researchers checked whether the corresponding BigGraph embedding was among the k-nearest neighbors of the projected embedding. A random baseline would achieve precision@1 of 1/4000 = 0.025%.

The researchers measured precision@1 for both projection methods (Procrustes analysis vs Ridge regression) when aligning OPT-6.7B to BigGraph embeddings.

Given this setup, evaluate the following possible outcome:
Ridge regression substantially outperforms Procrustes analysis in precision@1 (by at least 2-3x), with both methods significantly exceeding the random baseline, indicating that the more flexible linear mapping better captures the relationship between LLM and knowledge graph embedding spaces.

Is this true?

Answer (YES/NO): NO